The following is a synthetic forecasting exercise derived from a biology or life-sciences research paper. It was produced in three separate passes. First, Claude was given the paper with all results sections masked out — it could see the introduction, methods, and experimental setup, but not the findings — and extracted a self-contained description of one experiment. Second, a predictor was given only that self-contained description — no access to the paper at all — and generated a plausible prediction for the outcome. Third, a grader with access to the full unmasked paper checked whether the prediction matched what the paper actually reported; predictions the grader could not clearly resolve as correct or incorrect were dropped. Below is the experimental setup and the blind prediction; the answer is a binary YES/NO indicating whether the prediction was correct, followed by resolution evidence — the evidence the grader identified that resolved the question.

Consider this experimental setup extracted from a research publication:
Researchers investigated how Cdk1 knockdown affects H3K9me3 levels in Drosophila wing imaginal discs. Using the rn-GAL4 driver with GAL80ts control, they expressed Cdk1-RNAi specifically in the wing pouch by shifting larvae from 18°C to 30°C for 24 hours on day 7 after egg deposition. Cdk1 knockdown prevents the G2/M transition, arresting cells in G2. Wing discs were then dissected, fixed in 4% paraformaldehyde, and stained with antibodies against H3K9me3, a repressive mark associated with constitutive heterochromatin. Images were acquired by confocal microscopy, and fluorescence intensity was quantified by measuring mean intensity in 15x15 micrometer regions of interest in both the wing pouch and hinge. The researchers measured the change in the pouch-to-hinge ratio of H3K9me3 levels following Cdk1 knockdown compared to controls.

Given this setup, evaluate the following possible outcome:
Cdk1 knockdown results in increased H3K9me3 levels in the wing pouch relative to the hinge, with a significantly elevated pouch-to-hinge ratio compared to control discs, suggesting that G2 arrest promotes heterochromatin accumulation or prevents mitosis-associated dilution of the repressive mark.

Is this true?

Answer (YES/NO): YES